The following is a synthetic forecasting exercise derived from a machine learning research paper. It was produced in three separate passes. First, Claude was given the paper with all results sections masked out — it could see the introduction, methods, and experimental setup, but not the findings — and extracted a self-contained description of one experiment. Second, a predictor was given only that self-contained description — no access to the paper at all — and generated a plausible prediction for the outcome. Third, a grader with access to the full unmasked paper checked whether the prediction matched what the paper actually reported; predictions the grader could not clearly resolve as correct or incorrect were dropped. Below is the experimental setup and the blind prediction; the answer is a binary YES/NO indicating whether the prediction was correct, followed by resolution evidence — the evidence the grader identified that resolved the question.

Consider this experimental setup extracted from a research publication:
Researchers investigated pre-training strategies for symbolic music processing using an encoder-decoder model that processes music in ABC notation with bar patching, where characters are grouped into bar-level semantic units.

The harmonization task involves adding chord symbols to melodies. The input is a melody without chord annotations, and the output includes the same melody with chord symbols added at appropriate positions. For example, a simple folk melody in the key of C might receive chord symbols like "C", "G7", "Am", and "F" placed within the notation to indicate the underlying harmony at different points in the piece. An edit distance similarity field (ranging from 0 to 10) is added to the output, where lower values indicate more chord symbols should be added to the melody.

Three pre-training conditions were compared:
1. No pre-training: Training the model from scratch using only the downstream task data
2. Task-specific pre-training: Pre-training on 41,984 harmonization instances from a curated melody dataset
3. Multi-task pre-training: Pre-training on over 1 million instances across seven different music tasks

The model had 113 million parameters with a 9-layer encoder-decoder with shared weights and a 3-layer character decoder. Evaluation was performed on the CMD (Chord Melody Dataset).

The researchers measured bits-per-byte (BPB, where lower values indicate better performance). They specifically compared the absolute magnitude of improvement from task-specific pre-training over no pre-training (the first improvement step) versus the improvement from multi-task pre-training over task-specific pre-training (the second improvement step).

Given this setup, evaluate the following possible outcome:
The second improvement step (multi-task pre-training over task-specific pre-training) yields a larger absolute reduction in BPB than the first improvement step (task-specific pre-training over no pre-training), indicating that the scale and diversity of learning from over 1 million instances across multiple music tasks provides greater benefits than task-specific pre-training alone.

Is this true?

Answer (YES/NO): NO